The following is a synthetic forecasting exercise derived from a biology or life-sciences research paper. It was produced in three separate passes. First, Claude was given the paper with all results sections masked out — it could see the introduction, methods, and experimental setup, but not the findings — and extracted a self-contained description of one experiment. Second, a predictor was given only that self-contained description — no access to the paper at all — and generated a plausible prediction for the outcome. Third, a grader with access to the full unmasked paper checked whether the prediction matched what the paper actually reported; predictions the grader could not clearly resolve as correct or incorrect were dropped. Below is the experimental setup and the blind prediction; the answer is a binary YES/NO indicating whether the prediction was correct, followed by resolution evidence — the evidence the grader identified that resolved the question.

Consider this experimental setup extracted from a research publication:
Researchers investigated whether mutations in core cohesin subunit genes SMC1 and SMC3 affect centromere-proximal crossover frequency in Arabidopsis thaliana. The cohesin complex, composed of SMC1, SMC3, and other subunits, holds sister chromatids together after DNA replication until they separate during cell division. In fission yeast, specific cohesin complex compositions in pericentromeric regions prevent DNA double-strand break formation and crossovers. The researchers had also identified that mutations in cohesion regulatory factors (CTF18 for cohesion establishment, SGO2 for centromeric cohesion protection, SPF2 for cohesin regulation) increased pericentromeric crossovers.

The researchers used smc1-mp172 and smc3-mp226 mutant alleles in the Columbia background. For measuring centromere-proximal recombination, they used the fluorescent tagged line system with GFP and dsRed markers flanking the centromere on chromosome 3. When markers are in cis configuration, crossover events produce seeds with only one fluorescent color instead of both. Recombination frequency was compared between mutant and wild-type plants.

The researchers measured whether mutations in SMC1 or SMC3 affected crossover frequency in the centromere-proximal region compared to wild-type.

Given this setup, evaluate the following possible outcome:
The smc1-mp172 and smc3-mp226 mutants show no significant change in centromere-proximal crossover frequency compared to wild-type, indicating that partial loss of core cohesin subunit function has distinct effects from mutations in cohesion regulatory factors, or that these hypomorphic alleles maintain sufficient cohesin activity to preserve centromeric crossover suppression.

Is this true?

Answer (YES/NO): NO